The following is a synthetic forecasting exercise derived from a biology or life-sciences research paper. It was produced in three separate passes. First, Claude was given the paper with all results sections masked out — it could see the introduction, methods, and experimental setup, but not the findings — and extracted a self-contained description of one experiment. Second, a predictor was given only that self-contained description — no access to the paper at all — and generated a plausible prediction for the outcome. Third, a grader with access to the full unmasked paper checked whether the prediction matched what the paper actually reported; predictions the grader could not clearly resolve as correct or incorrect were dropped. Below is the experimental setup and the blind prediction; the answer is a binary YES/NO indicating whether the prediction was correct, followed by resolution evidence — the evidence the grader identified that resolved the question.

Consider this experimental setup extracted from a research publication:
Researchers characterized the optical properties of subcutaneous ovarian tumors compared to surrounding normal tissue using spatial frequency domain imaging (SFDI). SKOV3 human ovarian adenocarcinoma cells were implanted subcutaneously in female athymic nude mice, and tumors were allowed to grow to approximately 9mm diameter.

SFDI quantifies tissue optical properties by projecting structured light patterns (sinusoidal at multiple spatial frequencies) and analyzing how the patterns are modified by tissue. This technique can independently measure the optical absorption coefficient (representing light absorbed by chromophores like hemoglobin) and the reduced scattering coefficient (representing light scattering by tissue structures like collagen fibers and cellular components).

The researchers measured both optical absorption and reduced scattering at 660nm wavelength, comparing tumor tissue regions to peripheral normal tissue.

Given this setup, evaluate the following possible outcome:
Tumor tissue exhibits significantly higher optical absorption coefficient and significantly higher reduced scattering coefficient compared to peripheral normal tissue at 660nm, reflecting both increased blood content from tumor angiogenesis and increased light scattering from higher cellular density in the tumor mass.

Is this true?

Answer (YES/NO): NO